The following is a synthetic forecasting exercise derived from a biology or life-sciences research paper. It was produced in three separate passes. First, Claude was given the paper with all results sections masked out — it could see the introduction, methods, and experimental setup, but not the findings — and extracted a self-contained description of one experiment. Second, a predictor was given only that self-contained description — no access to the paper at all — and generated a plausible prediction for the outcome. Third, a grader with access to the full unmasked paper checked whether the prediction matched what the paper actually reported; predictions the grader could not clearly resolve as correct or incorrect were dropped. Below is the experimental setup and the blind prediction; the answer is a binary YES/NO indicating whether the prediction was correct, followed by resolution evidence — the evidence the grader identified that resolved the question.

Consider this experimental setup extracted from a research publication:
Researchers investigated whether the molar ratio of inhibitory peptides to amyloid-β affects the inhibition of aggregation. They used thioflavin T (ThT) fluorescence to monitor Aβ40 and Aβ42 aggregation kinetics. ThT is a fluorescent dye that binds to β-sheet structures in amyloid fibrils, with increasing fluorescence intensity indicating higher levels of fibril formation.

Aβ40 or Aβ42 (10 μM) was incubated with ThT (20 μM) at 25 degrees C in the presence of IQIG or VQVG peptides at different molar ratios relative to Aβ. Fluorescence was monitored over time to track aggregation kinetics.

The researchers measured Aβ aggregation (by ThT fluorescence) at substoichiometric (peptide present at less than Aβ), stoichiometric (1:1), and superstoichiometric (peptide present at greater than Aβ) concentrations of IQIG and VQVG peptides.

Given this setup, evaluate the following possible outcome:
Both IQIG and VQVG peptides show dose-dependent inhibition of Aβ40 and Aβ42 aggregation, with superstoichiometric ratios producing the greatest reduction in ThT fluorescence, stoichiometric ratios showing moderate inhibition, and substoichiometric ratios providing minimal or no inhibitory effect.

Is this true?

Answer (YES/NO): NO